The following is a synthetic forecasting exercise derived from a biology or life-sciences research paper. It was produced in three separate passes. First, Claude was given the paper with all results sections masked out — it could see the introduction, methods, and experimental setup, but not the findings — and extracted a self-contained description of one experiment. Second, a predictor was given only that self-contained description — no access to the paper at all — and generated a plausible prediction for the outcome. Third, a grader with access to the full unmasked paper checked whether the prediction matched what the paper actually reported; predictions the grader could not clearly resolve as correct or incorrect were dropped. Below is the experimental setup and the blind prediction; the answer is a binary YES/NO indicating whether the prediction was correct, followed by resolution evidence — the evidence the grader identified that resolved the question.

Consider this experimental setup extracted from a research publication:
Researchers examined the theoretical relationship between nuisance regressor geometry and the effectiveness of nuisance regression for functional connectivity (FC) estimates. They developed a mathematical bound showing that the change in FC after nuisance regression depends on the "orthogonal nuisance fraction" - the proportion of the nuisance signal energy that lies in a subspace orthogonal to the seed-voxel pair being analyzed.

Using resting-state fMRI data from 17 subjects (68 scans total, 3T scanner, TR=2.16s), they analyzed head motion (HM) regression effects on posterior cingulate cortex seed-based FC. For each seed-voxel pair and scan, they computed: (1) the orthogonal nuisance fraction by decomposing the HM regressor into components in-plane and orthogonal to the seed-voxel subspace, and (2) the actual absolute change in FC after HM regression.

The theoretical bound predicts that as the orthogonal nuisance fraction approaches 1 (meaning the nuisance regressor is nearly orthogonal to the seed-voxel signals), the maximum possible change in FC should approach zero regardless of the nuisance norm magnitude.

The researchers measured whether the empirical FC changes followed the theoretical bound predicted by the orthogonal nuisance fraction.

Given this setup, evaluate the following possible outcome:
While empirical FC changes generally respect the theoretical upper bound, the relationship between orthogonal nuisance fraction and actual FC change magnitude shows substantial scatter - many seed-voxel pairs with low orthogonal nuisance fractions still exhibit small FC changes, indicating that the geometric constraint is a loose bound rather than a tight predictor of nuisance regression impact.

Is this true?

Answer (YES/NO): NO